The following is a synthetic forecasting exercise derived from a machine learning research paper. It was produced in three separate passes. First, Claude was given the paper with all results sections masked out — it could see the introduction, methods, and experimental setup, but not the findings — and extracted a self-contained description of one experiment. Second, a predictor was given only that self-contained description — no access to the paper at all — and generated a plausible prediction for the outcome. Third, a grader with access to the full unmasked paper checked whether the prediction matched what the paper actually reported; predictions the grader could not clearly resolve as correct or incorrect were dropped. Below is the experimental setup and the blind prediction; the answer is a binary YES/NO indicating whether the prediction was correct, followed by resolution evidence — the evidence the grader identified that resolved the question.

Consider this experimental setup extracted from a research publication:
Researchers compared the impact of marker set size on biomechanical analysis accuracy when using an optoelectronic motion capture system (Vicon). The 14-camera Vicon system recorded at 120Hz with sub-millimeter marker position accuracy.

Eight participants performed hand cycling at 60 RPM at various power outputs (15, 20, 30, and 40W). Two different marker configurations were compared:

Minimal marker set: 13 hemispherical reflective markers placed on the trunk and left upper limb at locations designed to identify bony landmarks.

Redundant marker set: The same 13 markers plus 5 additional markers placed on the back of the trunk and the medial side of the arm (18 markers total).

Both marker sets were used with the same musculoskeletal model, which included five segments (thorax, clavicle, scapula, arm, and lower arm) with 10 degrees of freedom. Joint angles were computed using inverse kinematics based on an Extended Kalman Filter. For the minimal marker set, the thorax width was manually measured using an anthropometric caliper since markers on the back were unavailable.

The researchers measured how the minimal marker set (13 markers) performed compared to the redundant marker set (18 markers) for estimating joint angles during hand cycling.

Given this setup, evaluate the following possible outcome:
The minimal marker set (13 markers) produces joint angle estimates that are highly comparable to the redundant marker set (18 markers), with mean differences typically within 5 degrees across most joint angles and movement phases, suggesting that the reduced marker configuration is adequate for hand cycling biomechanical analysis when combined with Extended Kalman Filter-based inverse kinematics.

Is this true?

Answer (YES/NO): NO